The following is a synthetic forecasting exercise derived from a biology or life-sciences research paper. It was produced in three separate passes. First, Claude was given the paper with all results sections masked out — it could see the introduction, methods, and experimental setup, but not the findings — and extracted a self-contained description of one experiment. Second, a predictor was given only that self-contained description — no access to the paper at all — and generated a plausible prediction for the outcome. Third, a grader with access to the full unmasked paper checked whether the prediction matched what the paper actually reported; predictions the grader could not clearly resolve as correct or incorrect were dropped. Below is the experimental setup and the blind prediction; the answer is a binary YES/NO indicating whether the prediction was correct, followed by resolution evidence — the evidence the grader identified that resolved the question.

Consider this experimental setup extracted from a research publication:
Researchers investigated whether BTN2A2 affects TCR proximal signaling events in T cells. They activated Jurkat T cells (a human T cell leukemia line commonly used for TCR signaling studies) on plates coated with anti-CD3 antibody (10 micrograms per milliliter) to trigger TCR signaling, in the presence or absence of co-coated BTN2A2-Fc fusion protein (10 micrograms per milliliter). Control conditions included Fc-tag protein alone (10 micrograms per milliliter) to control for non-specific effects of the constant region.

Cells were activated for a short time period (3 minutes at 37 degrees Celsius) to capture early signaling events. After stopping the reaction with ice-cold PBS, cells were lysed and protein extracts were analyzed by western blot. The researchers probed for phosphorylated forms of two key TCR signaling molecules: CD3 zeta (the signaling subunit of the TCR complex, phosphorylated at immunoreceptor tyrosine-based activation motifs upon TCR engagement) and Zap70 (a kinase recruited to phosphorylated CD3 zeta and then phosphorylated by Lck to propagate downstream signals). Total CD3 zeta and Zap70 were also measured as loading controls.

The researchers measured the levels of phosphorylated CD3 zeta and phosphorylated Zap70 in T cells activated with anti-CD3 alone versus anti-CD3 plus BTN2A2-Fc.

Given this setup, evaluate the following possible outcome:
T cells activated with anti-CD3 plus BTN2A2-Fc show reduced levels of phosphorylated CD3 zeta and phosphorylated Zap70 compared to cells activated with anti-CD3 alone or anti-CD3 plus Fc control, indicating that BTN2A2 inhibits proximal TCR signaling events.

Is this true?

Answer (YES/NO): YES